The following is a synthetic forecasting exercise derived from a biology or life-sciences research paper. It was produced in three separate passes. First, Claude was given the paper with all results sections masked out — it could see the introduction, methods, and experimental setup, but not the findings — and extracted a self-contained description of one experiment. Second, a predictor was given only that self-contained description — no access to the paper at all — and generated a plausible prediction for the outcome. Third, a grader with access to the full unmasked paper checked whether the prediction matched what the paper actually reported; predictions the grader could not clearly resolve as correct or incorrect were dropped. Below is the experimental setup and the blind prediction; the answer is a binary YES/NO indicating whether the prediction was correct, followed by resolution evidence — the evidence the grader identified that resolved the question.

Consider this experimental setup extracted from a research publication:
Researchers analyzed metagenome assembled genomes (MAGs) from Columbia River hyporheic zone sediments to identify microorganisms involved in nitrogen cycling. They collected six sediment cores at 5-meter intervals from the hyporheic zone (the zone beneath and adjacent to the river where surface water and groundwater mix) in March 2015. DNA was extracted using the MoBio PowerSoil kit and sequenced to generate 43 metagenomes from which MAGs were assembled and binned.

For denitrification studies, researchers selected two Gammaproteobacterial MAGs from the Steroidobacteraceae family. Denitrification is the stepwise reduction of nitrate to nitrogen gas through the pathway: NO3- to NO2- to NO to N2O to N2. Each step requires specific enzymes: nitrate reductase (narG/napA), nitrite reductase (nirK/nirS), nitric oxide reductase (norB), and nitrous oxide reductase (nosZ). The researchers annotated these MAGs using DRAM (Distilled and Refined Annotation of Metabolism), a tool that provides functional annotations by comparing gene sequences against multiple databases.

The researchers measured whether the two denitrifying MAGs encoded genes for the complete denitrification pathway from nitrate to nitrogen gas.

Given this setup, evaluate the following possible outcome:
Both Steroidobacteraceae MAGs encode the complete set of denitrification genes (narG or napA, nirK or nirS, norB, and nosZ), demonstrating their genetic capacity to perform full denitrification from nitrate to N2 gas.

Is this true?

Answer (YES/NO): NO